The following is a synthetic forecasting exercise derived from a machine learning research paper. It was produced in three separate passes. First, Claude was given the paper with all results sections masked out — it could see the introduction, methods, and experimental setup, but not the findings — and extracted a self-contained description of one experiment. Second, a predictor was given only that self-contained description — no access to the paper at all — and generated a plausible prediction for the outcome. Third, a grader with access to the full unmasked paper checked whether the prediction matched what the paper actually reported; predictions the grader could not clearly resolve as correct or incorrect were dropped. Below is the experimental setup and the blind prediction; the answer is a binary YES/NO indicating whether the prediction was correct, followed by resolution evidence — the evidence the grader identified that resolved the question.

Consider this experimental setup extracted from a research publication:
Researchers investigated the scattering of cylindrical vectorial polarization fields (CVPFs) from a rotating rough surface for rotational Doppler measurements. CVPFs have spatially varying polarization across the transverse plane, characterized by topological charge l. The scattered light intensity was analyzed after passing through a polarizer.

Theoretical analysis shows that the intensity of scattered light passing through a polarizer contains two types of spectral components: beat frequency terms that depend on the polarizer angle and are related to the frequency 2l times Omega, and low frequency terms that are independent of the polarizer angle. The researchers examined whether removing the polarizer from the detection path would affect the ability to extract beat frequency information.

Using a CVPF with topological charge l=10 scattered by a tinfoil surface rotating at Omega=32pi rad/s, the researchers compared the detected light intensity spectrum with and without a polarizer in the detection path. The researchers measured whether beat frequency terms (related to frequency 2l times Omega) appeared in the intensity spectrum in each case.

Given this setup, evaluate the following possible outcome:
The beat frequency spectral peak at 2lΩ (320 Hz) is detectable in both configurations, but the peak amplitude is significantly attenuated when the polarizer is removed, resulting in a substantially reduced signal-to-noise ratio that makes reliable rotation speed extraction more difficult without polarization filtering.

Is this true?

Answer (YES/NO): NO